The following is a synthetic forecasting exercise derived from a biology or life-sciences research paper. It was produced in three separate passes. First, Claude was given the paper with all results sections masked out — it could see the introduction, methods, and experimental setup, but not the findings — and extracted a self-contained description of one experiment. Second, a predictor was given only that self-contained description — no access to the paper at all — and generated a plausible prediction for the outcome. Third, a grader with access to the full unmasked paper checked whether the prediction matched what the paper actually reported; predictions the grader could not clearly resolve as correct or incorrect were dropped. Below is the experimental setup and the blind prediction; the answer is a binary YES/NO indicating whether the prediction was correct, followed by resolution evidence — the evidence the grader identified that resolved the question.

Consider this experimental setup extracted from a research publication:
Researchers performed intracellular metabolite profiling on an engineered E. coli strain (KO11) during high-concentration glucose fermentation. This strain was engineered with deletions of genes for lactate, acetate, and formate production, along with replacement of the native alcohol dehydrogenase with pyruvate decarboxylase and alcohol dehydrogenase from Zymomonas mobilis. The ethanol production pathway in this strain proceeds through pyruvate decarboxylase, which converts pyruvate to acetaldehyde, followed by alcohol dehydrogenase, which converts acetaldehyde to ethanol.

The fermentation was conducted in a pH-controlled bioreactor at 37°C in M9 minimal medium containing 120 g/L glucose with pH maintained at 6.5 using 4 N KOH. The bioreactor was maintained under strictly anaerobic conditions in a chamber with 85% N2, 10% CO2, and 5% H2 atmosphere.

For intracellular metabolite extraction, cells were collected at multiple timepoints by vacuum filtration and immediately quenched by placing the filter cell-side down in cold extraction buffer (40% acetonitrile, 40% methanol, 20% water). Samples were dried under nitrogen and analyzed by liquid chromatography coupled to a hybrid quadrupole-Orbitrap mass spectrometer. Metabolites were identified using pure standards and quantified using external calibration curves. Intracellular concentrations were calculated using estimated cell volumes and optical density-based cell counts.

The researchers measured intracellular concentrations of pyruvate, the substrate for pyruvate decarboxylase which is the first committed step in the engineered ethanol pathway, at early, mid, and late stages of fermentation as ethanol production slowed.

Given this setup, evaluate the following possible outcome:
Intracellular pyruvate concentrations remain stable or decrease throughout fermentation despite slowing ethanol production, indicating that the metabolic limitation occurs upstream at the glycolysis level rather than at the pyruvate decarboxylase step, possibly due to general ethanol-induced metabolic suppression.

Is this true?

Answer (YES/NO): NO